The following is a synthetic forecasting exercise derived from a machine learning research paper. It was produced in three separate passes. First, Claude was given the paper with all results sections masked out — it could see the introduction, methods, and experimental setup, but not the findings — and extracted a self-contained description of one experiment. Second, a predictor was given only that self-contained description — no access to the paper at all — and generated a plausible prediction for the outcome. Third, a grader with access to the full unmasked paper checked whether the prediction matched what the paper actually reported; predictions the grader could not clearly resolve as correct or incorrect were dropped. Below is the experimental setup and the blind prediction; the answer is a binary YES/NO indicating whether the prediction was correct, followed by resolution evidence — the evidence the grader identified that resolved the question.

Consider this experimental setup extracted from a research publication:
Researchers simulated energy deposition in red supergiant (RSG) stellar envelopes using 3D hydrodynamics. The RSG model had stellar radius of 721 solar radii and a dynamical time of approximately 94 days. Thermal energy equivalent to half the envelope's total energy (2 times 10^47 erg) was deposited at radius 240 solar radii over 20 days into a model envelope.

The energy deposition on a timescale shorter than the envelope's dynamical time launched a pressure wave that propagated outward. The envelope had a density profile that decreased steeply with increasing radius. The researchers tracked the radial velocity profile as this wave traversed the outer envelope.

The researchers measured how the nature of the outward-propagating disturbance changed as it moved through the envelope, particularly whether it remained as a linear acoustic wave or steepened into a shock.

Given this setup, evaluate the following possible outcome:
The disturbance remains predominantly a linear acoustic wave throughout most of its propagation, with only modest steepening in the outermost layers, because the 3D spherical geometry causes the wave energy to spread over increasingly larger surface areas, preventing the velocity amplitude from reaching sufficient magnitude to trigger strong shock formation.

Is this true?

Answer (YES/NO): NO